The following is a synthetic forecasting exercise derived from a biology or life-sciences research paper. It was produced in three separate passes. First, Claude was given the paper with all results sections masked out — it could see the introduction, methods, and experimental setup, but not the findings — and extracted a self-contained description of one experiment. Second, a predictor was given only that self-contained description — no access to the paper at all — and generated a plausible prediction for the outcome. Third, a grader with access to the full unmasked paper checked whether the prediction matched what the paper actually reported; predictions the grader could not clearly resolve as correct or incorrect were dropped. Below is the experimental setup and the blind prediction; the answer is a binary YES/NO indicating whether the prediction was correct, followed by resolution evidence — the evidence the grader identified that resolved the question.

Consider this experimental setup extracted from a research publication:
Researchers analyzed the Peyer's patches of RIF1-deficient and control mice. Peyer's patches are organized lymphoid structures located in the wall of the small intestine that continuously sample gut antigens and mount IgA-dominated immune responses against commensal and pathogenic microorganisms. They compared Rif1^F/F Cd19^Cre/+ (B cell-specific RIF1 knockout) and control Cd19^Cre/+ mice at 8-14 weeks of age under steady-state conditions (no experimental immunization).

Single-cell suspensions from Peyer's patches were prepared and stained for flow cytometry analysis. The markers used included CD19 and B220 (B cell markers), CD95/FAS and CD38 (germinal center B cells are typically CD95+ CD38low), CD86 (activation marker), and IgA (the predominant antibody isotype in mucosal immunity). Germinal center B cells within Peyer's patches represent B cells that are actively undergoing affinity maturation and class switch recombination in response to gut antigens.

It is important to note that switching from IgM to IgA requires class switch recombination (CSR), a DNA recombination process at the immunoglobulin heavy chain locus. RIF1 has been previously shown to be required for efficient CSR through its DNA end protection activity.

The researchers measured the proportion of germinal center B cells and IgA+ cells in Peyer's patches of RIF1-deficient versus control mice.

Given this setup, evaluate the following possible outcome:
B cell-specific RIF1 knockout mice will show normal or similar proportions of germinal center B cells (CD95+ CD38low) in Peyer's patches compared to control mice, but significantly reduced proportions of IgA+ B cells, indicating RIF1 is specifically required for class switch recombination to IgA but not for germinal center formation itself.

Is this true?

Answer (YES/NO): NO